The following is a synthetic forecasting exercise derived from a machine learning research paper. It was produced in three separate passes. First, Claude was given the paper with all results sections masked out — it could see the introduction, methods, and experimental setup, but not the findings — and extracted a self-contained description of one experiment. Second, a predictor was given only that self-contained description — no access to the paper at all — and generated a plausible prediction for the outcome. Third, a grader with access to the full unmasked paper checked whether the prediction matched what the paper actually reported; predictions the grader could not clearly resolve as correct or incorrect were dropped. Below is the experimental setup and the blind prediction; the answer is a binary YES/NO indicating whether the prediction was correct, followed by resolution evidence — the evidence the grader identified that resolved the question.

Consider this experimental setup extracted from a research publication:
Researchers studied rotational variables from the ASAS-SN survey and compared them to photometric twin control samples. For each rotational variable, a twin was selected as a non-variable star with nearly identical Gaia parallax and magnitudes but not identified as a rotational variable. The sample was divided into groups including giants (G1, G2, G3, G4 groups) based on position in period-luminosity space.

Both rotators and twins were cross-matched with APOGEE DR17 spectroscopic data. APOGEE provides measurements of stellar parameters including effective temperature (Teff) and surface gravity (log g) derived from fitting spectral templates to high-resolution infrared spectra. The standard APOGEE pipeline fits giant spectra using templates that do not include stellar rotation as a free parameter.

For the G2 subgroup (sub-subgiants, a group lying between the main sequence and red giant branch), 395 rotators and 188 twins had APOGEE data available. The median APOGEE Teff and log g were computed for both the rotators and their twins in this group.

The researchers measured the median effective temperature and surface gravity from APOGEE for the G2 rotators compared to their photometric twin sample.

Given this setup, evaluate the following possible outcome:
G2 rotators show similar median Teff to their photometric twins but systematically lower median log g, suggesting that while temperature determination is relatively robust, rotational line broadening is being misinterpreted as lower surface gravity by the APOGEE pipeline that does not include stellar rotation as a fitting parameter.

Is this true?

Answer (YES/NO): NO